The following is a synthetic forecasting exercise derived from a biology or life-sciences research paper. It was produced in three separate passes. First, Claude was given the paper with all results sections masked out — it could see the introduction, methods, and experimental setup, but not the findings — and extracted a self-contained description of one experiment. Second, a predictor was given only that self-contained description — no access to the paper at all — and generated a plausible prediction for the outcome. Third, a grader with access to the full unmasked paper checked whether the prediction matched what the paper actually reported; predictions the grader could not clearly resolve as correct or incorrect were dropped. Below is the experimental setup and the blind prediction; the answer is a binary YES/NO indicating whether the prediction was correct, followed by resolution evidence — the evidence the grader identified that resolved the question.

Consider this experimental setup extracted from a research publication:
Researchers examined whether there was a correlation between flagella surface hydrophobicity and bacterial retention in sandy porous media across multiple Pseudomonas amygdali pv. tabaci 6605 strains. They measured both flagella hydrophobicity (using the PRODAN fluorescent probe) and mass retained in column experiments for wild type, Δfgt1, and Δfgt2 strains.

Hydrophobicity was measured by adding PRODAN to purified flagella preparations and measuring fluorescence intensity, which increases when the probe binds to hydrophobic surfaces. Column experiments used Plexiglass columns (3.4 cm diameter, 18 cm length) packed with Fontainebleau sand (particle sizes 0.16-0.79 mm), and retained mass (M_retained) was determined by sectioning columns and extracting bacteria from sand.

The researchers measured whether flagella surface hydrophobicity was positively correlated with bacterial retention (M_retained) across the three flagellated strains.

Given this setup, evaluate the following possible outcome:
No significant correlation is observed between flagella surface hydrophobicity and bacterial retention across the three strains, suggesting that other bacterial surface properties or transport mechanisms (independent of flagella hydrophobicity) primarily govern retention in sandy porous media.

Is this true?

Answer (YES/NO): NO